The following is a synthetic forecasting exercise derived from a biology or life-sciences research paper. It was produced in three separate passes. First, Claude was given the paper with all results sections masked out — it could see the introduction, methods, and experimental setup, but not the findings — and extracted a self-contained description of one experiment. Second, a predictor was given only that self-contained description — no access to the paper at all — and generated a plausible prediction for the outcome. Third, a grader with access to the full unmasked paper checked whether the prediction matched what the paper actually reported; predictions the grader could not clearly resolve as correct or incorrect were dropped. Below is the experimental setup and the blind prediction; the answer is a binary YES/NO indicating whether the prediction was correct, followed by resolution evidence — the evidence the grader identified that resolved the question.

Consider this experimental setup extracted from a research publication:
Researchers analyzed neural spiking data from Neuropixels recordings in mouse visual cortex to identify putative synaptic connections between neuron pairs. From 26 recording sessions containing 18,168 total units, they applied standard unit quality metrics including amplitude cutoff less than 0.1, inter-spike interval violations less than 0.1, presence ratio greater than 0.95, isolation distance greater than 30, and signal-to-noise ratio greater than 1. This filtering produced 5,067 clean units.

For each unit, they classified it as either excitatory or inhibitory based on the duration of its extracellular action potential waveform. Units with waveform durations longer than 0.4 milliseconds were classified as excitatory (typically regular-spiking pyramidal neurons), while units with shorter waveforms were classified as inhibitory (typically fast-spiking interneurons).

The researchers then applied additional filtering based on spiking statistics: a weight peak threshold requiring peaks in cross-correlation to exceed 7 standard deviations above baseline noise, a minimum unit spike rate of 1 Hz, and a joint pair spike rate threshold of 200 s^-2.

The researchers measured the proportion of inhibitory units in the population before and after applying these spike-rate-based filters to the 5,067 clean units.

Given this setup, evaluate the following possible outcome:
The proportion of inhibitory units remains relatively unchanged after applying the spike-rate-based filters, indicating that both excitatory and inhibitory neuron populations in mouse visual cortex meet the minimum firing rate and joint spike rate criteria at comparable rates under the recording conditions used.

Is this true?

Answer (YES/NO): NO